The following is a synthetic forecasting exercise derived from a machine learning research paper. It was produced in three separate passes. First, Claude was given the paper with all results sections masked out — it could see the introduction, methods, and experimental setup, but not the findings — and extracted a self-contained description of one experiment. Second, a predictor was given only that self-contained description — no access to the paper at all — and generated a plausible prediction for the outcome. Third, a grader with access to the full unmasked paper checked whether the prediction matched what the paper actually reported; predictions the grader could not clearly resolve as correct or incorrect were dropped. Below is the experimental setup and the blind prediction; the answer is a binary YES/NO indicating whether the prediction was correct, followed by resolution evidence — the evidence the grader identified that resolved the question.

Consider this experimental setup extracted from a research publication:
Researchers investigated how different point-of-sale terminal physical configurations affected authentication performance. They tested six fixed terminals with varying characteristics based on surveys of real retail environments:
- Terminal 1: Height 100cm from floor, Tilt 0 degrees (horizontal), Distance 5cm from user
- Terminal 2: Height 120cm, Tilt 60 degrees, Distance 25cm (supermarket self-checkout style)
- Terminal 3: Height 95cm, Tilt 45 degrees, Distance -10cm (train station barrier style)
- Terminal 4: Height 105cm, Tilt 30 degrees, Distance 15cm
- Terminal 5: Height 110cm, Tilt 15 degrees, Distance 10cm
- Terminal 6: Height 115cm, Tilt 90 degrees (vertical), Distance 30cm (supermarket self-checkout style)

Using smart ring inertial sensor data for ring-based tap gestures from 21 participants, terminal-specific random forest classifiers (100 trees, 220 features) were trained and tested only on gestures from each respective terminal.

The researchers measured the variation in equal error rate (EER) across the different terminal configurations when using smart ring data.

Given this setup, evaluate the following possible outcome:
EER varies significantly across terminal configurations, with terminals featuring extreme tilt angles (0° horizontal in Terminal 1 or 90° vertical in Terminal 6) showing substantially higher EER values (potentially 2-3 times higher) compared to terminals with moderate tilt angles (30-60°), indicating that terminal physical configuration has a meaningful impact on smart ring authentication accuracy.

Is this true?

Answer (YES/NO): NO